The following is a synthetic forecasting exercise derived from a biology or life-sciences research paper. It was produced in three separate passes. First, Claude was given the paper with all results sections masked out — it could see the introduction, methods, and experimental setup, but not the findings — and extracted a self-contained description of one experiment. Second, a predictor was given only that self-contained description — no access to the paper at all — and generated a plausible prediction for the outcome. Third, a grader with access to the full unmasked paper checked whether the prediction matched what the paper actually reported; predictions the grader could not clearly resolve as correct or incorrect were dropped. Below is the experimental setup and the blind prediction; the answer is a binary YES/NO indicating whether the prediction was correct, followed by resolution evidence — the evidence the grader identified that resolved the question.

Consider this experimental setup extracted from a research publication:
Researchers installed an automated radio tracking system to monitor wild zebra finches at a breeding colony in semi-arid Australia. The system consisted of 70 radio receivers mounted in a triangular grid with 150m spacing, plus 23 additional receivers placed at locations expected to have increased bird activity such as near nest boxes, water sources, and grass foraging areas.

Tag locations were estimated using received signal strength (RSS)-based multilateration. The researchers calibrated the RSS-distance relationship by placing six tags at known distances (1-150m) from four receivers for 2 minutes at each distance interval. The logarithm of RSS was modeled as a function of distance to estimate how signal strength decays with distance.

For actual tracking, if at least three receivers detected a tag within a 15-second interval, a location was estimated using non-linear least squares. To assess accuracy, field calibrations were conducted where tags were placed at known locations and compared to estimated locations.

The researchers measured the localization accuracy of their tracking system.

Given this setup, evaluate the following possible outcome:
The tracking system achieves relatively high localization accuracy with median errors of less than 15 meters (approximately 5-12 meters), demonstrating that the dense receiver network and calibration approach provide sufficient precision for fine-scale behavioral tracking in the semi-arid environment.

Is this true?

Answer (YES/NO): NO